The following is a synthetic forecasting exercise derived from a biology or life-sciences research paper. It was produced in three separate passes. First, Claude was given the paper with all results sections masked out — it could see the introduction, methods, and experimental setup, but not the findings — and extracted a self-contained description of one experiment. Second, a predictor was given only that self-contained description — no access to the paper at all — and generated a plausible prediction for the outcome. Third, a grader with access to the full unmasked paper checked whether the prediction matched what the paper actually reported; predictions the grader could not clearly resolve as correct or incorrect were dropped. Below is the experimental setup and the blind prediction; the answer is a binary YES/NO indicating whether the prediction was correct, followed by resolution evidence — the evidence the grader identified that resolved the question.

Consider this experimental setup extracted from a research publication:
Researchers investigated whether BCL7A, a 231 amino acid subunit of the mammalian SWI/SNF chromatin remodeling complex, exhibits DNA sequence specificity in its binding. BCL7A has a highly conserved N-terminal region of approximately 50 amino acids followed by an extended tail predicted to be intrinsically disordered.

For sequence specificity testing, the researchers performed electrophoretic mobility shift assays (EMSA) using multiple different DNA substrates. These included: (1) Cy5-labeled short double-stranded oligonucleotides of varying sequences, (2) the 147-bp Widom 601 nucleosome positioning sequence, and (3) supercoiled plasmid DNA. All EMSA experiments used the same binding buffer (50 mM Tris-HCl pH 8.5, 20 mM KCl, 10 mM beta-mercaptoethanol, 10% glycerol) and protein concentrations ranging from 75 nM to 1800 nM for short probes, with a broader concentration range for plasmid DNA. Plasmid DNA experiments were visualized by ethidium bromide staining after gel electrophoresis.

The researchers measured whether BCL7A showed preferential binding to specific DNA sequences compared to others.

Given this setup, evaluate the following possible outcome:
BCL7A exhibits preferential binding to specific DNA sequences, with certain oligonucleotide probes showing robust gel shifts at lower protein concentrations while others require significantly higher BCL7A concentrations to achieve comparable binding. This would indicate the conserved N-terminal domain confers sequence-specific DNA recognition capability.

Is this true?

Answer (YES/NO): NO